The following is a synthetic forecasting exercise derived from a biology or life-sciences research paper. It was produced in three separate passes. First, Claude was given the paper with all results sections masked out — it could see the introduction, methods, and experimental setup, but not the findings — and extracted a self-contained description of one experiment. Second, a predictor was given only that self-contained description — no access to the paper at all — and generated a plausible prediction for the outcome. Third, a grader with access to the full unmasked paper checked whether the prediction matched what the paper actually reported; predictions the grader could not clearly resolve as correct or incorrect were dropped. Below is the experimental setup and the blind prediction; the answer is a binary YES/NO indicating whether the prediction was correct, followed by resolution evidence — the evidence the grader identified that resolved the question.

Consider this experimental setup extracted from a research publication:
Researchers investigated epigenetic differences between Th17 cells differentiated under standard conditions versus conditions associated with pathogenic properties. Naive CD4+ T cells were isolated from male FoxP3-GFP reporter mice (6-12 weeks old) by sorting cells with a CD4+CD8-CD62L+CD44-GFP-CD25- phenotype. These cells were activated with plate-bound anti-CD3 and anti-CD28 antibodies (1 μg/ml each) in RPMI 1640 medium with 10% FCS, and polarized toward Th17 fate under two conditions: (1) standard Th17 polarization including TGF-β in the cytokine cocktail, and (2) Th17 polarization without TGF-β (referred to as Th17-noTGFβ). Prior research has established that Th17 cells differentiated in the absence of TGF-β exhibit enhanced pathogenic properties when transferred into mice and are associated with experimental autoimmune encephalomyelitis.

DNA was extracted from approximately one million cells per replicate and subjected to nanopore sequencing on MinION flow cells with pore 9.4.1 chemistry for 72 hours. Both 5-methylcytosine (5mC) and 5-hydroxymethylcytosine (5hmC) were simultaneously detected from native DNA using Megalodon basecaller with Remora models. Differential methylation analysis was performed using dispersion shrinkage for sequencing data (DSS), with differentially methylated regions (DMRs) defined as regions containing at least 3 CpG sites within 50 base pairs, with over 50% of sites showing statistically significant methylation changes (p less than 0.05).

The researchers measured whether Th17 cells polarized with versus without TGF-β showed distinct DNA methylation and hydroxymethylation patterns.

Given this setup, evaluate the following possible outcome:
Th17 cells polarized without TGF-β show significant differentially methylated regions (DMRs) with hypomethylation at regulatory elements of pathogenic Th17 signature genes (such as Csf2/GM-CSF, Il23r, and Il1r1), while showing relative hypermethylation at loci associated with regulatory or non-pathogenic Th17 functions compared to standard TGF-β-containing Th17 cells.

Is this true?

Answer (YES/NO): NO